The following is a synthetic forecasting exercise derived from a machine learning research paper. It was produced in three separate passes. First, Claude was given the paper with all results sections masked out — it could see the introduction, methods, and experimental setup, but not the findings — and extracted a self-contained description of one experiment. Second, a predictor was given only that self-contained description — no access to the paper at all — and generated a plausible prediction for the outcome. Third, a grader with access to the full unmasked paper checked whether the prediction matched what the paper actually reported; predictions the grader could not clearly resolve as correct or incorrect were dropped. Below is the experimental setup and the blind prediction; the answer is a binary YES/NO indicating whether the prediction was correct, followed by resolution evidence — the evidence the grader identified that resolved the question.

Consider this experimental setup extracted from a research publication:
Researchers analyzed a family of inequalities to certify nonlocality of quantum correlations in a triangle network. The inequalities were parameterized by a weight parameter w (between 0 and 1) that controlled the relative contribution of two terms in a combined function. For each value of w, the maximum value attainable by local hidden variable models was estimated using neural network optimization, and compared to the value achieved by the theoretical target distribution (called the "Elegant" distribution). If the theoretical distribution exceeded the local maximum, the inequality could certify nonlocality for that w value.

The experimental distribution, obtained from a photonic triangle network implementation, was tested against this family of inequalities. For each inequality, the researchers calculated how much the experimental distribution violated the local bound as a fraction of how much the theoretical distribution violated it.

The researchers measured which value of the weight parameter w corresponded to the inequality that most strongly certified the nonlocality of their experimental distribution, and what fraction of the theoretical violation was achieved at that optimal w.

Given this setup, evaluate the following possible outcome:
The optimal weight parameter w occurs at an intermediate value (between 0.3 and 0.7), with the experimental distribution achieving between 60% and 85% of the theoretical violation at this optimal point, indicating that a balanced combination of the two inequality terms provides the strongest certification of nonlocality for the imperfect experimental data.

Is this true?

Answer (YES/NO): NO